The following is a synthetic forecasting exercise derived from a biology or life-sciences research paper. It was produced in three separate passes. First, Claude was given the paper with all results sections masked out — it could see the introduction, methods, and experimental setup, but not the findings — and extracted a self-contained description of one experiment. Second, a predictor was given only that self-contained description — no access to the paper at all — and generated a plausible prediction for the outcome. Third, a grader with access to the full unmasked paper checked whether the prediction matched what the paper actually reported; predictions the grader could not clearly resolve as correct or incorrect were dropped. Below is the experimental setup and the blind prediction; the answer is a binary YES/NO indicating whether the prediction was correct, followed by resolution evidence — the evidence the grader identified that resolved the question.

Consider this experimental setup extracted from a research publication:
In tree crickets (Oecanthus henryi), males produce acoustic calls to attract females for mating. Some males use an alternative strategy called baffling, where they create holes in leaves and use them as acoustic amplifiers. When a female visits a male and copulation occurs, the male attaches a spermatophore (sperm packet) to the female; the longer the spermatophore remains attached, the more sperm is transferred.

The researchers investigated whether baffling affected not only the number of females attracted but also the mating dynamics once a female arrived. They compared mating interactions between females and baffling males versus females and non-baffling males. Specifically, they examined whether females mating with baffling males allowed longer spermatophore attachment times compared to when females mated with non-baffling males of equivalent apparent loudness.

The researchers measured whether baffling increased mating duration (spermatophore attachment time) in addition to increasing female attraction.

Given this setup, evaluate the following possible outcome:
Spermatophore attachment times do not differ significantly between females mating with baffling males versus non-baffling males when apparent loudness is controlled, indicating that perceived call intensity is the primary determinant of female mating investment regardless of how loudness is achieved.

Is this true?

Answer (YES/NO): YES